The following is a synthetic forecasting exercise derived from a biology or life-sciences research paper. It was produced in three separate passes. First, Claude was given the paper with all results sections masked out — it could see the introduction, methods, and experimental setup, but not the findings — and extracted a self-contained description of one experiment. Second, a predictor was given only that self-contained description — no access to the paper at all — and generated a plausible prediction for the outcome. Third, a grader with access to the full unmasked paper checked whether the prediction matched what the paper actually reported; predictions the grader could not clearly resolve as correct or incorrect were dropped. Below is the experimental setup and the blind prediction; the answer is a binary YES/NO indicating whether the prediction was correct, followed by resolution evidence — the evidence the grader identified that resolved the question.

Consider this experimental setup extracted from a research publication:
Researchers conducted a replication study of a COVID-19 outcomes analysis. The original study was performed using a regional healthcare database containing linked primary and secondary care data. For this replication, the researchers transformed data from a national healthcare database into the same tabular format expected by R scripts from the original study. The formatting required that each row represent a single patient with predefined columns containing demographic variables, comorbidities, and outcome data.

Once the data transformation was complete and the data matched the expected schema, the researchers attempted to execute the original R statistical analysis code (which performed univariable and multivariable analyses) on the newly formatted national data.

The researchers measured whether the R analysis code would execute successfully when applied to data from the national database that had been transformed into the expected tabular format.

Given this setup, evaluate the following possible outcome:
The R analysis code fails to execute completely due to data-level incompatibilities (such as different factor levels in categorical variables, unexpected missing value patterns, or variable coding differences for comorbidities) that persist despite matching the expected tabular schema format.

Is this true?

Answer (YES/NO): NO